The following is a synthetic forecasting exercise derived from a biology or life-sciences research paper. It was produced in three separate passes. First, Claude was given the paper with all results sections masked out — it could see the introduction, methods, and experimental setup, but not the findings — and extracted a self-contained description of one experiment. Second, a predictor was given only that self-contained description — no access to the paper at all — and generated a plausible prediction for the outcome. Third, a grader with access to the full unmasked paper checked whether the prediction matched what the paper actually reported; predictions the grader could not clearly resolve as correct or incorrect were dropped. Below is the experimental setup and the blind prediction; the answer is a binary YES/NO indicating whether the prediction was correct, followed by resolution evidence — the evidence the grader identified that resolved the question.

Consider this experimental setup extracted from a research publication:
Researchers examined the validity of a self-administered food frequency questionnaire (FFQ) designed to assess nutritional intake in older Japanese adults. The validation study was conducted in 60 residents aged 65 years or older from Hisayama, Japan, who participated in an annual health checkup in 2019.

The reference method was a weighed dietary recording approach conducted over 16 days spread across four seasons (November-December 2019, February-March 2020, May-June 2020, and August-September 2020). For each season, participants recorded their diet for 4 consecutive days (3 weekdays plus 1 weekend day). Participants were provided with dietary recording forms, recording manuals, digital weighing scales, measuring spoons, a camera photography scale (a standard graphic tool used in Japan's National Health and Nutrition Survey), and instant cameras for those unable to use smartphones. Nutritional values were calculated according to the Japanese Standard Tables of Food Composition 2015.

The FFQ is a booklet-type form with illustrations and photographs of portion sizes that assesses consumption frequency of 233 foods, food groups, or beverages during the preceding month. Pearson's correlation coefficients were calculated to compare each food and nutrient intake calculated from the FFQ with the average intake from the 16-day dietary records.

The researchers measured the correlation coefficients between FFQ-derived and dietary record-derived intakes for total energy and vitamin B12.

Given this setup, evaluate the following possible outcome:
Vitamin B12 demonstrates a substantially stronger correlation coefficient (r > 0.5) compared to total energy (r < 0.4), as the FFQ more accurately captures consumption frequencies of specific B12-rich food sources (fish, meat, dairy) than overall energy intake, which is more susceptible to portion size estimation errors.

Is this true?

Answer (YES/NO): NO